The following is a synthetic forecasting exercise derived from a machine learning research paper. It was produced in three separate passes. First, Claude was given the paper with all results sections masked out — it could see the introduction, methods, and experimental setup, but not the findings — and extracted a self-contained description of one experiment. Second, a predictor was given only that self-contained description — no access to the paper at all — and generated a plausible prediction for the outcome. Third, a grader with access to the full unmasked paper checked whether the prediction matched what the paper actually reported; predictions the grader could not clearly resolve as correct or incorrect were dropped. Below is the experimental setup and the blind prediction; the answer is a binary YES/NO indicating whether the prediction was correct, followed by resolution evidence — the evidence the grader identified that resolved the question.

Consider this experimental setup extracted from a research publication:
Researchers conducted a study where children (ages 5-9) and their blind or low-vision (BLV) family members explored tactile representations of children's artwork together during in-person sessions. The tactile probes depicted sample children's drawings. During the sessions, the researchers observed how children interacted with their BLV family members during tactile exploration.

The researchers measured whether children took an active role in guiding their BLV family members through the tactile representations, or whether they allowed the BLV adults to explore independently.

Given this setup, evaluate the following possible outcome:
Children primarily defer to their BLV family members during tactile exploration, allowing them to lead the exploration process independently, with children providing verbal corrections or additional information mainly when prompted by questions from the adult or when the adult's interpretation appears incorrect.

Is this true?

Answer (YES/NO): NO